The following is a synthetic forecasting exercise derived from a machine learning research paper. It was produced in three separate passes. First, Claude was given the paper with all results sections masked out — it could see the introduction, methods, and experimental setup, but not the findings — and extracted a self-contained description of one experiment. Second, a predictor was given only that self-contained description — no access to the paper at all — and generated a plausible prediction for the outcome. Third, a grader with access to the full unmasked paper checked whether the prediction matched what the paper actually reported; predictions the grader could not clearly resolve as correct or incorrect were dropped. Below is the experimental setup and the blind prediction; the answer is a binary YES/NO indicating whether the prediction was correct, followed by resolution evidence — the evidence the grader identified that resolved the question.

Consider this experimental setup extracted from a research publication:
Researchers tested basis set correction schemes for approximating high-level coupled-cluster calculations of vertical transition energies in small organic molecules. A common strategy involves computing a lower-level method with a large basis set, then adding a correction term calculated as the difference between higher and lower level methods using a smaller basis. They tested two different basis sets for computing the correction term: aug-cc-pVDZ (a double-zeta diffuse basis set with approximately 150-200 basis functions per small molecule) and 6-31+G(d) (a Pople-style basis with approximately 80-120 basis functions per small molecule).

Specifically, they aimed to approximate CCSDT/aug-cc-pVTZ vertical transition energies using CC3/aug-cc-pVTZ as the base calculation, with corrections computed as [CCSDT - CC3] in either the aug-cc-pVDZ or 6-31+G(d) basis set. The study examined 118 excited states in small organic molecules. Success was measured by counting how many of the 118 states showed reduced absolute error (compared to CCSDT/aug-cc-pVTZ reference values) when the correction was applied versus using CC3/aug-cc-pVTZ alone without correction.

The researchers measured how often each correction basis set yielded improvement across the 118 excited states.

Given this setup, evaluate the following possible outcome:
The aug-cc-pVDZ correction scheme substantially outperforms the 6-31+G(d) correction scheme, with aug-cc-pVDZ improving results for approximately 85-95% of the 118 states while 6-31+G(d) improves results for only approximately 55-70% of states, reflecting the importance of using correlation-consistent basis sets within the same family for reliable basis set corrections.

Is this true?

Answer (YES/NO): NO